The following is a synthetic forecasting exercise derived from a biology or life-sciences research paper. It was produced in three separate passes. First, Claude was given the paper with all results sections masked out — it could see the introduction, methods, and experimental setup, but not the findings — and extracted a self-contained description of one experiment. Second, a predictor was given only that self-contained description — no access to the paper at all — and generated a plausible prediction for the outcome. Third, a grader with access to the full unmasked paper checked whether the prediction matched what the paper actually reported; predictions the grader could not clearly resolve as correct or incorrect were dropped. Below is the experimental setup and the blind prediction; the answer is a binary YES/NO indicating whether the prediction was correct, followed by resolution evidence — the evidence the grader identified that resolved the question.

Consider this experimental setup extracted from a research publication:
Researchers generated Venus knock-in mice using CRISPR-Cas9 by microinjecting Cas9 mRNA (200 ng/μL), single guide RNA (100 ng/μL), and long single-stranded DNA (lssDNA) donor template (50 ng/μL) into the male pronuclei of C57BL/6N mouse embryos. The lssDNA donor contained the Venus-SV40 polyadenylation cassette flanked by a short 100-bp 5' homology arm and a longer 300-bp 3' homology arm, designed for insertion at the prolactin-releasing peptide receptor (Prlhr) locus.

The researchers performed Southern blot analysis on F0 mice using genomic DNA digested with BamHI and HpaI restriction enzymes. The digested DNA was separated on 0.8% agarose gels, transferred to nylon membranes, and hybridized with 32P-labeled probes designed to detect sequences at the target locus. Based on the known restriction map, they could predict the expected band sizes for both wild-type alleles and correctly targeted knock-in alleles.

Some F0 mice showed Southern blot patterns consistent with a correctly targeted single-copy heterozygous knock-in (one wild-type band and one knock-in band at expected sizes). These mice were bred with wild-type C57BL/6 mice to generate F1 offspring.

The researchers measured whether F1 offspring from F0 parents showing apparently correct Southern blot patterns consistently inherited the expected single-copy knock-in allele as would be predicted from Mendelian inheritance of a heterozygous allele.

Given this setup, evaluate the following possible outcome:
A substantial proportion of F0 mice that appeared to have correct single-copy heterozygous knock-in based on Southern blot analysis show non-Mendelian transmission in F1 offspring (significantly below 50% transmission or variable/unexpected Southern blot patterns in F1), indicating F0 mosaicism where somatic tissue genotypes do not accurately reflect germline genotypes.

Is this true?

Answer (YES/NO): YES